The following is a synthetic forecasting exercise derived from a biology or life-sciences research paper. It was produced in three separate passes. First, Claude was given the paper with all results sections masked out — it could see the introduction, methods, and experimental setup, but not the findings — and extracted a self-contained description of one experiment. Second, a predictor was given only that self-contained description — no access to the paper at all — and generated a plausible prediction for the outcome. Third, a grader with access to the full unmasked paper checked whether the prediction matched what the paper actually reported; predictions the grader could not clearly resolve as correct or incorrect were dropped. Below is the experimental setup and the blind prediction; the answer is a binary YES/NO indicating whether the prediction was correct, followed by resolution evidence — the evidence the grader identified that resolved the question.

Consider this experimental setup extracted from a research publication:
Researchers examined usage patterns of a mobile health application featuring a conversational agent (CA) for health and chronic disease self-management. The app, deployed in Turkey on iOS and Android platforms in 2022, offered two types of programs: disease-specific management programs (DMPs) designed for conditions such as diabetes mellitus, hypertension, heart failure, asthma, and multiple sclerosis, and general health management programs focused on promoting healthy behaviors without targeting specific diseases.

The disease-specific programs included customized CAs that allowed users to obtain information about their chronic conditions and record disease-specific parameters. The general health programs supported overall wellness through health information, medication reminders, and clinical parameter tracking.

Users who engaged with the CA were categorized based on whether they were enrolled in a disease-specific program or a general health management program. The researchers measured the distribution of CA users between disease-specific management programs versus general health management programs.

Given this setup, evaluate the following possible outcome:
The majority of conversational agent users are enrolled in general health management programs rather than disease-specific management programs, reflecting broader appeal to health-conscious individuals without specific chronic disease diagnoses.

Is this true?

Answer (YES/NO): YES